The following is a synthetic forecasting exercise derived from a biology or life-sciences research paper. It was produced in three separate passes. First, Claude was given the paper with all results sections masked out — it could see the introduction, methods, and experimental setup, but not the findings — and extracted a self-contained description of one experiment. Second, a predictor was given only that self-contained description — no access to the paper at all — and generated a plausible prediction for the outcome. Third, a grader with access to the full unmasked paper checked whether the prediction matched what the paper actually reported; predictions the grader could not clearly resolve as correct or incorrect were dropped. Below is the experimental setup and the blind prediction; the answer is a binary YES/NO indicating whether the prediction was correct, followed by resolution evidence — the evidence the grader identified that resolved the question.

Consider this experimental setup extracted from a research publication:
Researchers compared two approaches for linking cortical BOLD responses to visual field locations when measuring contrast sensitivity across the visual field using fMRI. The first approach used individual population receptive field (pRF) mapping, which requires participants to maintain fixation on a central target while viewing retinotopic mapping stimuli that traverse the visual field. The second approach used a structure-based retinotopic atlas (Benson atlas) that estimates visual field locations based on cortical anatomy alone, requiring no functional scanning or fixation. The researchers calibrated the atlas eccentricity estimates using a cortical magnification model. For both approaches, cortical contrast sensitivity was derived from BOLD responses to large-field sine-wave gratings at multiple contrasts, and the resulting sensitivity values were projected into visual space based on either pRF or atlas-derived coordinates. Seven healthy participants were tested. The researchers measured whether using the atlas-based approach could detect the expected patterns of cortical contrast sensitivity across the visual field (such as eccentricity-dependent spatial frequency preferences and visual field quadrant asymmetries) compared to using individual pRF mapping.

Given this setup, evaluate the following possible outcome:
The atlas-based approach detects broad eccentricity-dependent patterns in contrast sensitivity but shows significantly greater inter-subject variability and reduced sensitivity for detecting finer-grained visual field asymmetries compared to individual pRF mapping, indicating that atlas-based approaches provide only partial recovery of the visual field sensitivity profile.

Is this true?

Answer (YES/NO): NO